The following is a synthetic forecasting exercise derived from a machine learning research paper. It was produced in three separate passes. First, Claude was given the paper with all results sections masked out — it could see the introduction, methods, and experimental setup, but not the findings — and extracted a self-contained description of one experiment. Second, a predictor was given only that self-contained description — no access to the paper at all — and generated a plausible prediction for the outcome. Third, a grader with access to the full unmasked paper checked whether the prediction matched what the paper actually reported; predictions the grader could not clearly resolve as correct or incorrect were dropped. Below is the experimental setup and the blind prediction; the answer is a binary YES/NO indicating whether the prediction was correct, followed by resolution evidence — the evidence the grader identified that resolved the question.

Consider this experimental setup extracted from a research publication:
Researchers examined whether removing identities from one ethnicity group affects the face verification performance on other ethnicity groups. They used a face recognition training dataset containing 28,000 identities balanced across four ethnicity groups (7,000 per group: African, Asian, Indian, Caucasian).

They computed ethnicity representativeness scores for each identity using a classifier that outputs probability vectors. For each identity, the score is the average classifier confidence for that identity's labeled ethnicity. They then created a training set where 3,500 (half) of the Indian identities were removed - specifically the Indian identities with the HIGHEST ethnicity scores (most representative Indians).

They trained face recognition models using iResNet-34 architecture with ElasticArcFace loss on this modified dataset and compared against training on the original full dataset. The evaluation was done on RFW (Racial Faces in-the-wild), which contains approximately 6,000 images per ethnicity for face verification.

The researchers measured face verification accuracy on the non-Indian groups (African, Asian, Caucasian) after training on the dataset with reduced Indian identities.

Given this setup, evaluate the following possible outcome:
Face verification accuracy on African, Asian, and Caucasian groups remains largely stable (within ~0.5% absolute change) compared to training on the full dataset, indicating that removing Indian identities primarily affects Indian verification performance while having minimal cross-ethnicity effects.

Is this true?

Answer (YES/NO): YES